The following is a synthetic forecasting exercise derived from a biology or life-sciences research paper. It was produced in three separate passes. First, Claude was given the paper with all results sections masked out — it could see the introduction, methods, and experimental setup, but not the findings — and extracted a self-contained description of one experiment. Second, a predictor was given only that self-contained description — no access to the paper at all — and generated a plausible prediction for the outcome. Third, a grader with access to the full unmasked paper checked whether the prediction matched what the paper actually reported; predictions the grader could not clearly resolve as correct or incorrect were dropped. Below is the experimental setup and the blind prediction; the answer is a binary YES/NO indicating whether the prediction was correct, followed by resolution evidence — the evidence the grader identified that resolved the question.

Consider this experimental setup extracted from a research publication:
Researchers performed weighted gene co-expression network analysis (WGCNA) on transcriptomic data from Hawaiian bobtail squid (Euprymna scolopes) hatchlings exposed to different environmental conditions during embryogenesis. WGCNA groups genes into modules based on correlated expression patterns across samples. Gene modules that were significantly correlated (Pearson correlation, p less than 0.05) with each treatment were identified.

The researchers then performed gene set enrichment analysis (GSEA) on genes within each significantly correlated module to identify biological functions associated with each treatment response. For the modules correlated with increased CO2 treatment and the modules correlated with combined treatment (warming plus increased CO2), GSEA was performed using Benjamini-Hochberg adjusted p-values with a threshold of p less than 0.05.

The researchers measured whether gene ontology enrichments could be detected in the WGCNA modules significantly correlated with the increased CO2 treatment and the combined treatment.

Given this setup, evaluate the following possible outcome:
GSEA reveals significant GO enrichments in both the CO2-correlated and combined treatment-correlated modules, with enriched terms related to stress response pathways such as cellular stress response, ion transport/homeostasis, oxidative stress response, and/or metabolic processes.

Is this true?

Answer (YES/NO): NO